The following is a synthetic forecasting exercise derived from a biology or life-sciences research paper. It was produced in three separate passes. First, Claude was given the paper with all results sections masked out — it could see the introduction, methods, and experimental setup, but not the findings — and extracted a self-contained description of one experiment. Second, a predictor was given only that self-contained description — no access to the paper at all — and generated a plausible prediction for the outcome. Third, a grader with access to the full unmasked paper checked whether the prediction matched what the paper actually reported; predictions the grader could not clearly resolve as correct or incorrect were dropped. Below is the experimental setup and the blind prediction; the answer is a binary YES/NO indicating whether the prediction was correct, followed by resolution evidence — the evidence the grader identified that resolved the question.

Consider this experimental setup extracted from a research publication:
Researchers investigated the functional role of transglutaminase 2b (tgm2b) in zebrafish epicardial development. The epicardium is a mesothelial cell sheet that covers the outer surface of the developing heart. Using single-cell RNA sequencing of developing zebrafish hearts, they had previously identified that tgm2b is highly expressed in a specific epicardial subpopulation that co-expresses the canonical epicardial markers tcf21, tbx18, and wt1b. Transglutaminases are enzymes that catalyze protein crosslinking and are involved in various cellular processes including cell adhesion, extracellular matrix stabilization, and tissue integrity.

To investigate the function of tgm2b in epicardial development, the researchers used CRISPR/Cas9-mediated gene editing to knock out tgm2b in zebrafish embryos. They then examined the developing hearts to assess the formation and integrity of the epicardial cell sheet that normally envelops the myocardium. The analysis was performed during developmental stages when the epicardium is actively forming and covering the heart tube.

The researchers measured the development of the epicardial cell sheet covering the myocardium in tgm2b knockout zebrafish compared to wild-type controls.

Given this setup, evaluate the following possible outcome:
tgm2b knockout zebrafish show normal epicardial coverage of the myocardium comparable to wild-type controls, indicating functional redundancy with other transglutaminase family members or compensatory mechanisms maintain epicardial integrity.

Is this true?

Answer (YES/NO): NO